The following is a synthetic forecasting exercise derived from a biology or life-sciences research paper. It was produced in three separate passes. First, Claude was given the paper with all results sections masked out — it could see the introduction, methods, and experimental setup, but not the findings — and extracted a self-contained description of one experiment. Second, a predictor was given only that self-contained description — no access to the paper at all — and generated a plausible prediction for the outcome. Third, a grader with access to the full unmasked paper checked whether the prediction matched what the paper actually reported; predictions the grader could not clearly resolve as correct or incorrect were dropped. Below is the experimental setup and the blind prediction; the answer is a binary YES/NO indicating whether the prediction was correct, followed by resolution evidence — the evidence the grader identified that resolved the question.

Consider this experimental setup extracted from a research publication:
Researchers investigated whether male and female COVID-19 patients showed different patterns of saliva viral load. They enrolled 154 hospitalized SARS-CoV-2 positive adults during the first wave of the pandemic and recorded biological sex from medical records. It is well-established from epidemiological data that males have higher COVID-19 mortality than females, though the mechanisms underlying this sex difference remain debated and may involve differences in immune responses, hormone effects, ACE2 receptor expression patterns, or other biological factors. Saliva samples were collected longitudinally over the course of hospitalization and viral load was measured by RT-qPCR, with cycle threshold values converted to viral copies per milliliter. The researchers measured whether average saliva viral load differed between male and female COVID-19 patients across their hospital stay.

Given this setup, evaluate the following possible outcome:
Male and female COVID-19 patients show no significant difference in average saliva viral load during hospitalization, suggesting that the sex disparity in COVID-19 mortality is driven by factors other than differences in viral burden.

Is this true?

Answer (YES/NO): NO